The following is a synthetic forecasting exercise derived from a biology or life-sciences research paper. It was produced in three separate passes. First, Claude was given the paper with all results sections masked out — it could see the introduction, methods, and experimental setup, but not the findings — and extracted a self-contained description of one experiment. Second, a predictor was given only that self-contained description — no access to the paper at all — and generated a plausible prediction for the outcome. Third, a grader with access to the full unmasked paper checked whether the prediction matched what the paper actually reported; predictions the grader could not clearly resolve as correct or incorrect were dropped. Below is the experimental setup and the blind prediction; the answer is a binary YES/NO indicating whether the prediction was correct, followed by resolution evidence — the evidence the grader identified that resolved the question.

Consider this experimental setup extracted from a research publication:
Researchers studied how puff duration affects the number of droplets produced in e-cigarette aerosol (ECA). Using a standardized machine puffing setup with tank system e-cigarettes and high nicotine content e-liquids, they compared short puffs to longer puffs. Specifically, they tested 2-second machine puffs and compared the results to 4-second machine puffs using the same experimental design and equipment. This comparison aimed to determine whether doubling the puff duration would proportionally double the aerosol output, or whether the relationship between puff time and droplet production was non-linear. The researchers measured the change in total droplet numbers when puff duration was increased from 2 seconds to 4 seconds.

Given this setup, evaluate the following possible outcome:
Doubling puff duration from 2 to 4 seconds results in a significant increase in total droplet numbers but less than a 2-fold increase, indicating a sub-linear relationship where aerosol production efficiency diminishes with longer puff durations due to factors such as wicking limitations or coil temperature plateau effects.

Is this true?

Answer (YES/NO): YES